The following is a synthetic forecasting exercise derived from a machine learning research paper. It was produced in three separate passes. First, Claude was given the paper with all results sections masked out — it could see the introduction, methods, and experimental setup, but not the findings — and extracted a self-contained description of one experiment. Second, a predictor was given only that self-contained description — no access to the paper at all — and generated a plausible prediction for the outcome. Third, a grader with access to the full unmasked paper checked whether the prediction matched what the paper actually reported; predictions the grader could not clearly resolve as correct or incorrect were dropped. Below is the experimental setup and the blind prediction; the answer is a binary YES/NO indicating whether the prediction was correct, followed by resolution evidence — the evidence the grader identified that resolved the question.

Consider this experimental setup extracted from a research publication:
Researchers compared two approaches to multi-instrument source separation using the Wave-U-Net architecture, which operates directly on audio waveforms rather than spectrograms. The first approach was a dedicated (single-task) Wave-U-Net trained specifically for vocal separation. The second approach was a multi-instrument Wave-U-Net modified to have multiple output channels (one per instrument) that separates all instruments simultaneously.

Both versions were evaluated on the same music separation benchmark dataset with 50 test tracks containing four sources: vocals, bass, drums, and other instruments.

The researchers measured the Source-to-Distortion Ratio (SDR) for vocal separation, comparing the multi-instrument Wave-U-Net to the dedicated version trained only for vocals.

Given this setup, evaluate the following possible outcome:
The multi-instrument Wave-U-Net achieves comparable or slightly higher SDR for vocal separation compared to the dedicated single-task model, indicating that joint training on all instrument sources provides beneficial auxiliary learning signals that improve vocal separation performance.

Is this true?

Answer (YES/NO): NO